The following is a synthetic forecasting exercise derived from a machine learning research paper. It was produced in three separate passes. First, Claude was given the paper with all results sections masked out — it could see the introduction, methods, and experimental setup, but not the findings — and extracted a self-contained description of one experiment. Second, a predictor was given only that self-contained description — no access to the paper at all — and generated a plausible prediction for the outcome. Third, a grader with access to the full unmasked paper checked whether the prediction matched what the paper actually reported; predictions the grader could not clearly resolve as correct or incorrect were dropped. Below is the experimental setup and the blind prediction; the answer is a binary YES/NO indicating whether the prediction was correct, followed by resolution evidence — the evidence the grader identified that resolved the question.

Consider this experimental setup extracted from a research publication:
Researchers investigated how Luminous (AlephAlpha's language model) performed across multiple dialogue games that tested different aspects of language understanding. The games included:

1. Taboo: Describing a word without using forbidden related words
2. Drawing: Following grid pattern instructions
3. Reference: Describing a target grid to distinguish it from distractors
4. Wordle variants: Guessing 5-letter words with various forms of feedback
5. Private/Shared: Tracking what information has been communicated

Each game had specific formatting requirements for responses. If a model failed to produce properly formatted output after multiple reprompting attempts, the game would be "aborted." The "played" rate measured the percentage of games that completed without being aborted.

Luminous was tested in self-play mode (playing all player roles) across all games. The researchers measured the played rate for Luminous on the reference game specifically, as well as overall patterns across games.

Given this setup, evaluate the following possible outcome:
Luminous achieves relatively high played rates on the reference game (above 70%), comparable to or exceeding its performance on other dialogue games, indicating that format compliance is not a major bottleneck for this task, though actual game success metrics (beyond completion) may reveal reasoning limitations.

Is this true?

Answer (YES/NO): NO